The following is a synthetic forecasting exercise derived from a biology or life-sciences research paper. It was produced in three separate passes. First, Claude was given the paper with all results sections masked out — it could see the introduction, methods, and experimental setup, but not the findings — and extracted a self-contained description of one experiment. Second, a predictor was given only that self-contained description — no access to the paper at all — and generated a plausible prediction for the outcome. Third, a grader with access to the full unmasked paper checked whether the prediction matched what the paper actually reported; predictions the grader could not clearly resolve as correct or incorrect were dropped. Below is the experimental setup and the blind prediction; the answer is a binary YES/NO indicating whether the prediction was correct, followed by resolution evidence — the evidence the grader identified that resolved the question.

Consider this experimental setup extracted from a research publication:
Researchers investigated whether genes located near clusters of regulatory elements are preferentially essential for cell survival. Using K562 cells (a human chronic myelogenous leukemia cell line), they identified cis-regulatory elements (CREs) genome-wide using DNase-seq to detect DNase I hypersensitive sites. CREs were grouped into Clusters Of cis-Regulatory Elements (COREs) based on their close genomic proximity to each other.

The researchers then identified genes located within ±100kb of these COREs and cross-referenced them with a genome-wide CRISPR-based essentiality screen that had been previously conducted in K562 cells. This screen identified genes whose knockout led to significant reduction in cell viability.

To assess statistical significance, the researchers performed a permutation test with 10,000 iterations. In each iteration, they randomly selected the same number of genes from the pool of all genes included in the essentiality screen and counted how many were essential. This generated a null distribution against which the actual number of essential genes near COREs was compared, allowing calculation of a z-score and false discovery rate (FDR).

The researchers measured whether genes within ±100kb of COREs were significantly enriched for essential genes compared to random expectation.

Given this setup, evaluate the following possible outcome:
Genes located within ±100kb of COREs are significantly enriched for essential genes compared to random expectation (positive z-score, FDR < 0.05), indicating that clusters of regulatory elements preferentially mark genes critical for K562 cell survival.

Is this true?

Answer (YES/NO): YES